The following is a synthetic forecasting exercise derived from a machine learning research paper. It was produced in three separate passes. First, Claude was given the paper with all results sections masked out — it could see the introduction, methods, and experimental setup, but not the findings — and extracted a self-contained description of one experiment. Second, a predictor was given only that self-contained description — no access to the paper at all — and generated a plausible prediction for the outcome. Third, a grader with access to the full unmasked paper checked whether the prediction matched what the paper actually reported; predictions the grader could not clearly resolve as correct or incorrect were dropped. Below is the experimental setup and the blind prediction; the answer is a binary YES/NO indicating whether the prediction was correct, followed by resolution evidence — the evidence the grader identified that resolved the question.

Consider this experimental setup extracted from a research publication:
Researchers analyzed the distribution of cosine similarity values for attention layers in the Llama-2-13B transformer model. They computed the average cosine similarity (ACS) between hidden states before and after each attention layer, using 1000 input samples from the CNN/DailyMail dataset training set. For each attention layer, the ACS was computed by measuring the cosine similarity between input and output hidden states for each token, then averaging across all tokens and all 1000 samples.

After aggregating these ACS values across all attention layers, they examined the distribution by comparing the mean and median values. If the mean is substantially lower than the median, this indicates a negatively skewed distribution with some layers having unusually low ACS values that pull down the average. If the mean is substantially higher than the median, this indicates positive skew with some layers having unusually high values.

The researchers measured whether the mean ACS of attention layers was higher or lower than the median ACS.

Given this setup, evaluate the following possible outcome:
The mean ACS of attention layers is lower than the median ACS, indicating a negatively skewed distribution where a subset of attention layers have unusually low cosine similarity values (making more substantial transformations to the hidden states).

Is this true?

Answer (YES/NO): YES